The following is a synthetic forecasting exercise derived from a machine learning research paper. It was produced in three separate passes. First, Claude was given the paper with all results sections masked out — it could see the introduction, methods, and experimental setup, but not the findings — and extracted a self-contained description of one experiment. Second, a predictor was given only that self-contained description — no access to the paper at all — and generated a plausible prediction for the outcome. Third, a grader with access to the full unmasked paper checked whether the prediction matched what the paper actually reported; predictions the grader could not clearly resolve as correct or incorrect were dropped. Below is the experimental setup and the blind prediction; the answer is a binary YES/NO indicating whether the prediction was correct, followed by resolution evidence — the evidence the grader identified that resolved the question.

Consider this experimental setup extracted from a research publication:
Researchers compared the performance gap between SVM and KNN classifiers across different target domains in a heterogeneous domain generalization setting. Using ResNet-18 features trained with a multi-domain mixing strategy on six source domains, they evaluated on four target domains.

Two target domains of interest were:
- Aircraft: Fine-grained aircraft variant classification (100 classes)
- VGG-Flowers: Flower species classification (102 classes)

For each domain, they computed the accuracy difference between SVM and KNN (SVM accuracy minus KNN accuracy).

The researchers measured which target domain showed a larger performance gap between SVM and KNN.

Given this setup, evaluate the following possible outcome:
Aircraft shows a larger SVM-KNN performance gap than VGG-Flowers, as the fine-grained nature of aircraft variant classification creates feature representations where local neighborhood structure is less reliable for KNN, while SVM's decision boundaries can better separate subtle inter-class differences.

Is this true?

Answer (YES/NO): NO